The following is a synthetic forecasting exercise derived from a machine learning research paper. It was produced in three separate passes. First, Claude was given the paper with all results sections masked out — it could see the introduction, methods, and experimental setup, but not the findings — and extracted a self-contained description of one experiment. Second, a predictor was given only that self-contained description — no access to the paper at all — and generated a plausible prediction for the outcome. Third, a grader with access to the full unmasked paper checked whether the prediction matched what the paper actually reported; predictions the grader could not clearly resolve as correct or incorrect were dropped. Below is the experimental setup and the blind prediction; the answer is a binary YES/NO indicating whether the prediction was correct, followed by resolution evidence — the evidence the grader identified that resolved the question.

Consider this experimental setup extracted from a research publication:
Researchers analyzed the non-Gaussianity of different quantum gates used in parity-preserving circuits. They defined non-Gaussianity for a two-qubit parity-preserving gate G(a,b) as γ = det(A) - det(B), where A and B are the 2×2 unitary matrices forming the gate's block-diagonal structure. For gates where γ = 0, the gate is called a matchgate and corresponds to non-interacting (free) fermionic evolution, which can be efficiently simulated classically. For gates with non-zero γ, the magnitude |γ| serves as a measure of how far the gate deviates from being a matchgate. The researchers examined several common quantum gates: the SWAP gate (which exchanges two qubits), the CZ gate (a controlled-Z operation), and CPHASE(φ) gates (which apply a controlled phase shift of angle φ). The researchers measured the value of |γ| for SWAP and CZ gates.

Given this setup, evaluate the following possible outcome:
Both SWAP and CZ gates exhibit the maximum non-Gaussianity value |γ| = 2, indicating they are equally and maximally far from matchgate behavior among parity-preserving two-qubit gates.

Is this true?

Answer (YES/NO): YES